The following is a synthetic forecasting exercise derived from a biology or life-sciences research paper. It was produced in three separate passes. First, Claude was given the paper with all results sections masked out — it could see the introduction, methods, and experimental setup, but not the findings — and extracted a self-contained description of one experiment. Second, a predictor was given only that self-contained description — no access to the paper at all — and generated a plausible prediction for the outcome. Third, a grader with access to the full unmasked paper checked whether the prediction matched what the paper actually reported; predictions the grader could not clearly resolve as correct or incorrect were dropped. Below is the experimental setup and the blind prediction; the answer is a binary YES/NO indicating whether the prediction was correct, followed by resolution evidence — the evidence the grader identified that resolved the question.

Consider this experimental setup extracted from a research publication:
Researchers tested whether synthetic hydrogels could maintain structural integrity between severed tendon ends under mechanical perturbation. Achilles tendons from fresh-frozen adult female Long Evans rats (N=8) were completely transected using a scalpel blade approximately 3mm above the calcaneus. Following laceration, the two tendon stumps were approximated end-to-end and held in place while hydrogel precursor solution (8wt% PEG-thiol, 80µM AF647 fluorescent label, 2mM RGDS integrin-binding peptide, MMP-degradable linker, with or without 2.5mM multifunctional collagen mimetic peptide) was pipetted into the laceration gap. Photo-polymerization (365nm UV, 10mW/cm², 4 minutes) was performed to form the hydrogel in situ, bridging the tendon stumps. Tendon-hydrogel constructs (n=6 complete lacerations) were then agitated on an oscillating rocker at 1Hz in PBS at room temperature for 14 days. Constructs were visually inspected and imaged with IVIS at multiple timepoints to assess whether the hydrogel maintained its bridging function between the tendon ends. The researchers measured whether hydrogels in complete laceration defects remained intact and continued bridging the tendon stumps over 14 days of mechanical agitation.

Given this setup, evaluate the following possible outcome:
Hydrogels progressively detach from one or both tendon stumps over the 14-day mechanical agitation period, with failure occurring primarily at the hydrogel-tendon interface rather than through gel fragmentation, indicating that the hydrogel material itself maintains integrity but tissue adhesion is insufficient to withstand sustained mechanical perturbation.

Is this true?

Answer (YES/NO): NO